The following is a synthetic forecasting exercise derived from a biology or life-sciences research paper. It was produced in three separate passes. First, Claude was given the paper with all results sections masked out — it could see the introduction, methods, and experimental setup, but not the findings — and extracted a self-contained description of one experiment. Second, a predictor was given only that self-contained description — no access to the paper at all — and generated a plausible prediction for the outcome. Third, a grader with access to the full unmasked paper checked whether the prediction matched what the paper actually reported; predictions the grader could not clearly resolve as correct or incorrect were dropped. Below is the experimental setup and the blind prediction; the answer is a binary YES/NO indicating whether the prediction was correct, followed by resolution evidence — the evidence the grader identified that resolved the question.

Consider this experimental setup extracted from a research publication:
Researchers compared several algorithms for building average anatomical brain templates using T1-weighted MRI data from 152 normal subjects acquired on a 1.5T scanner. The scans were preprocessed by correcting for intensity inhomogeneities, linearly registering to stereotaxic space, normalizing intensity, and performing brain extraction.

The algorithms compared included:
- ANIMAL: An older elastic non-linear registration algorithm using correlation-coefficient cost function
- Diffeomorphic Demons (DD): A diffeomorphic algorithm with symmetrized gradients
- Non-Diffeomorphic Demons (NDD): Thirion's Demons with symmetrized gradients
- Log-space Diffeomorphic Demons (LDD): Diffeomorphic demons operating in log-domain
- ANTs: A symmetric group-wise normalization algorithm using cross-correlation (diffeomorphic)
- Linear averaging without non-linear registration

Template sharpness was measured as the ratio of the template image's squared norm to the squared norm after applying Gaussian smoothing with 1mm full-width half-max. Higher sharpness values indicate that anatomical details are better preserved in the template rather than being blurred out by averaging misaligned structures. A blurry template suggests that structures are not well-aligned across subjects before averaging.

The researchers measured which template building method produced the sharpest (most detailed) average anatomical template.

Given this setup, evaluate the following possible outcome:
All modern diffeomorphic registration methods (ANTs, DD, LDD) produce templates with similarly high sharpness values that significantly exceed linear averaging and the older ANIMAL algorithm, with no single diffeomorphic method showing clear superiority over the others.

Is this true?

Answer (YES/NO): NO